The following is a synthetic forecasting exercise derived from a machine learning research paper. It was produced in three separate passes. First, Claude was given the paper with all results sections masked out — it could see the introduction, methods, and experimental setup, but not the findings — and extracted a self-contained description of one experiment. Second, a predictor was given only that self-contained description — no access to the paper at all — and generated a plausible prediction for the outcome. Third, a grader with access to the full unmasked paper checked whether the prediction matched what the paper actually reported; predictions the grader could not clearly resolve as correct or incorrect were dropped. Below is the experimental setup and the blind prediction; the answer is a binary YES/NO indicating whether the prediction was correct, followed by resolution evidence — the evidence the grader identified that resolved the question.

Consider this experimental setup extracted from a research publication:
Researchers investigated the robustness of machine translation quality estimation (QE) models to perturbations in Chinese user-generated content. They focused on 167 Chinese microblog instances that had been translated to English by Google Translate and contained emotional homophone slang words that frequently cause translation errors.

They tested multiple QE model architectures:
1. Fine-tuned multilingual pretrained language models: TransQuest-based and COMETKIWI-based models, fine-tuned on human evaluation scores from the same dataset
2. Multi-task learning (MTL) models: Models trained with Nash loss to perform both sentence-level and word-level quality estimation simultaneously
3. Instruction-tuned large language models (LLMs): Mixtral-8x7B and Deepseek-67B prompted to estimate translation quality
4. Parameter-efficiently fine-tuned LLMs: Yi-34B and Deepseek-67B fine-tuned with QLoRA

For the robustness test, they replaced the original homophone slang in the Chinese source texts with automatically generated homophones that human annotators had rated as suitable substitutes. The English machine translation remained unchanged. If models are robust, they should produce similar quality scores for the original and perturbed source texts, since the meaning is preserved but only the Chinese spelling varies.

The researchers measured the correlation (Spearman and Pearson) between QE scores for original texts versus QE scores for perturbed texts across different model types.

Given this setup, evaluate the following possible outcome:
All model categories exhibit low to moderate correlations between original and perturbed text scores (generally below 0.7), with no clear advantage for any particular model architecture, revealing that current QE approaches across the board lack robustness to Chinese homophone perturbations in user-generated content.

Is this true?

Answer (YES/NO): NO